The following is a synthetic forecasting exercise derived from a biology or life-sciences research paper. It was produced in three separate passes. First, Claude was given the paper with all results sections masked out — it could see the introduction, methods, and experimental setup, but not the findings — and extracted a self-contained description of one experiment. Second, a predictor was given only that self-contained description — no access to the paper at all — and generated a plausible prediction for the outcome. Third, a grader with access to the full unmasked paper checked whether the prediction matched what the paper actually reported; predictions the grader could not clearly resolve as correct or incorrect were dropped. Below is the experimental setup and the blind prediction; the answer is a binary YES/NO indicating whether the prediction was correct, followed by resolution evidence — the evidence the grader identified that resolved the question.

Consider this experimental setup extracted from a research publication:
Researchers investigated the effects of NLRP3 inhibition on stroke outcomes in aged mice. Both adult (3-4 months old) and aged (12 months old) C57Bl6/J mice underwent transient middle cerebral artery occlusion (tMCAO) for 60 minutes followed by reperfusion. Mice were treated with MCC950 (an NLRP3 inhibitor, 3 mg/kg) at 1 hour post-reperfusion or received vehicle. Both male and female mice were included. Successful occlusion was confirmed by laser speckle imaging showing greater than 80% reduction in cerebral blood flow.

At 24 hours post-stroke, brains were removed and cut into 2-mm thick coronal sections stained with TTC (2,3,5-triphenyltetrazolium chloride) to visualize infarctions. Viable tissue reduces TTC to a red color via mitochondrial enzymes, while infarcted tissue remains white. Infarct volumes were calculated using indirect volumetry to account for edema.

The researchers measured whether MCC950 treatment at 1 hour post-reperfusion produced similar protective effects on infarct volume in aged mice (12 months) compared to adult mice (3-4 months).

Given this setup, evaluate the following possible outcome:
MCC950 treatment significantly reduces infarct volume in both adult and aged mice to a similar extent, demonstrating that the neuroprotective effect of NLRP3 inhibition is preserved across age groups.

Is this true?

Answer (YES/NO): NO